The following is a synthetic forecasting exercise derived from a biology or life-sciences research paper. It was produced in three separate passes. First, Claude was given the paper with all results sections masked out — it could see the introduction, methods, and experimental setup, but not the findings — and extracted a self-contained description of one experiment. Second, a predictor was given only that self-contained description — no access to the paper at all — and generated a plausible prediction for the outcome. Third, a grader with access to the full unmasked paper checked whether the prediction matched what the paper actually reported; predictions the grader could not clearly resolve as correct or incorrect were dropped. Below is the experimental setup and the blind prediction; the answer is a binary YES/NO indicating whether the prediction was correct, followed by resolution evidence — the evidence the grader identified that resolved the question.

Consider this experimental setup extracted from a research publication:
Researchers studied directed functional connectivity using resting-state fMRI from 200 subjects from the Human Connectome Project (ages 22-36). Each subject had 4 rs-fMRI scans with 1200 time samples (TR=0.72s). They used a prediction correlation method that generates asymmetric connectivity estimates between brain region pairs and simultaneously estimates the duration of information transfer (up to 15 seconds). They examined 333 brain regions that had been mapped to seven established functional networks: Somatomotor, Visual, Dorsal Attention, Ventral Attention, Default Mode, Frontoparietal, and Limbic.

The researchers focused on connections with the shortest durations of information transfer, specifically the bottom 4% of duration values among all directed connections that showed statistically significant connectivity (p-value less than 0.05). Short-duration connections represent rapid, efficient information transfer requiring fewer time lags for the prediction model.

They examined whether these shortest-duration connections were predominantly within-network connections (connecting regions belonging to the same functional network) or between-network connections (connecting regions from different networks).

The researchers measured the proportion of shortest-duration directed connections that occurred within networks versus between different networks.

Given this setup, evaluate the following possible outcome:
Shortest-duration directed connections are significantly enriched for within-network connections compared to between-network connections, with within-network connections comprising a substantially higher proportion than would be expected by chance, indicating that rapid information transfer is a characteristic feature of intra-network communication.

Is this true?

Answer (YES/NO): NO